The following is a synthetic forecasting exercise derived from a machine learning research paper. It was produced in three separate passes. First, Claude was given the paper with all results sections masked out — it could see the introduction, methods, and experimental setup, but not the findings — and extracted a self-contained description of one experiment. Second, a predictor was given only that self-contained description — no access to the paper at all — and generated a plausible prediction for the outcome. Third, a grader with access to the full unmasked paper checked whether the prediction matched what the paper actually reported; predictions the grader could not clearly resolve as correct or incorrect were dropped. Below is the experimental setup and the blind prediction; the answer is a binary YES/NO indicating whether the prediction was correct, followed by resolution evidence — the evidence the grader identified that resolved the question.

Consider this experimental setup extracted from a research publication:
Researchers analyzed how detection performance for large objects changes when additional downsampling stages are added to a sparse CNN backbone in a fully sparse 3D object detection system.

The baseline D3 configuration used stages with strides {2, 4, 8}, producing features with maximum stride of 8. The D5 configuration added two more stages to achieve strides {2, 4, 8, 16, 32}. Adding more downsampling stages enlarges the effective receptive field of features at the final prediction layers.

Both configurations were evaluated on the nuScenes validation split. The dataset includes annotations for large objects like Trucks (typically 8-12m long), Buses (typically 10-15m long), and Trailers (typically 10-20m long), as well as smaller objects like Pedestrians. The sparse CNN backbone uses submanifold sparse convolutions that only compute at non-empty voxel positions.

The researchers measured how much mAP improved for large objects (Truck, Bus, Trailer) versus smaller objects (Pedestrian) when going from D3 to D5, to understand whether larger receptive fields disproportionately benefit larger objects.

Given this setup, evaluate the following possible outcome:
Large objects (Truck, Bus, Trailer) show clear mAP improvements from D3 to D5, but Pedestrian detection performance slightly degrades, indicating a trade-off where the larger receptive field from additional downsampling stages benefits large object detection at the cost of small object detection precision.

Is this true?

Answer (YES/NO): NO